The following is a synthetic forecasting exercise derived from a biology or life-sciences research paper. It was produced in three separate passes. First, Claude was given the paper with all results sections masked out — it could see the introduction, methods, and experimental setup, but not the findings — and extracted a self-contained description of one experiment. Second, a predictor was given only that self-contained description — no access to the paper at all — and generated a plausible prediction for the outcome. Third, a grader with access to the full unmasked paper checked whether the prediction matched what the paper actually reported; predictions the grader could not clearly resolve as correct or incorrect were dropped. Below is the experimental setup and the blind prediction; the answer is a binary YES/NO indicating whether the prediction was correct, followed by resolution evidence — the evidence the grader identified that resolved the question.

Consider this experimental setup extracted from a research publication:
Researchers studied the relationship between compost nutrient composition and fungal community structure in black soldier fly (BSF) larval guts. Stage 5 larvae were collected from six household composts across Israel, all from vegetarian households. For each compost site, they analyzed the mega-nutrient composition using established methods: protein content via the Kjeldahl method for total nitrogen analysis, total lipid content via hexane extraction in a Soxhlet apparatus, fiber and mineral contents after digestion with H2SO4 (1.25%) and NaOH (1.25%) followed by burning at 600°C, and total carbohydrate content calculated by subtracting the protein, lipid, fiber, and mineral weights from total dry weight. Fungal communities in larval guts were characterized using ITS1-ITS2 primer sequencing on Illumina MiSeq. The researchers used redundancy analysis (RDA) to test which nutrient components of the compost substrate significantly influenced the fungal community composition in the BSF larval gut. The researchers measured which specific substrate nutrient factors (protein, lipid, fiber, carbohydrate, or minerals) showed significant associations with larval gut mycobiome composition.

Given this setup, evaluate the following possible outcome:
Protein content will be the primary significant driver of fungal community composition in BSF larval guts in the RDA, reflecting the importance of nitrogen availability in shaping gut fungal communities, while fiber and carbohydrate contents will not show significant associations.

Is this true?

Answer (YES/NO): NO